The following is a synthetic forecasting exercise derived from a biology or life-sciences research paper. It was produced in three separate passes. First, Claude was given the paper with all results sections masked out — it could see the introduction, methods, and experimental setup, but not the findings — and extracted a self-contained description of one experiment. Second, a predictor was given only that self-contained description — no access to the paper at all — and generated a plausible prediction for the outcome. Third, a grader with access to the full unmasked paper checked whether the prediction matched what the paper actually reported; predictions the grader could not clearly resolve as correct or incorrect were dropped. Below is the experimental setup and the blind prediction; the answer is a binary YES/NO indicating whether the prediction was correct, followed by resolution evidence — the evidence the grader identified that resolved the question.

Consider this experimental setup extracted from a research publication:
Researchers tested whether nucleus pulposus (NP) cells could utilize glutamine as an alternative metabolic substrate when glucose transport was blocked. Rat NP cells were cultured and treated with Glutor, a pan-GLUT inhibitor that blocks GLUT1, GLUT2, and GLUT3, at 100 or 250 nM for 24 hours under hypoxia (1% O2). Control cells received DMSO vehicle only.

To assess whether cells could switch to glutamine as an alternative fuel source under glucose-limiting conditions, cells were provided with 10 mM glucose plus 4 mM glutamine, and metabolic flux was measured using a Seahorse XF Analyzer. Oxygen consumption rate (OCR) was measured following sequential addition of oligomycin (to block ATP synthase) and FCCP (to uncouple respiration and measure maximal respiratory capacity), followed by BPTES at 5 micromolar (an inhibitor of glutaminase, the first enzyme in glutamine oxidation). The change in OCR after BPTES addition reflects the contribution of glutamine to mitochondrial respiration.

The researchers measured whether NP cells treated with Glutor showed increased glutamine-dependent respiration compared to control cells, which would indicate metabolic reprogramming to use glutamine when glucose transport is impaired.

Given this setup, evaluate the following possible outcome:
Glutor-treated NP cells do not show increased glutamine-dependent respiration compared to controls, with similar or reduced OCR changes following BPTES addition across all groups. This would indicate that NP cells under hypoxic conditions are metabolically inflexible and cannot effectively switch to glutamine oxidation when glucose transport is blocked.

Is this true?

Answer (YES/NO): YES